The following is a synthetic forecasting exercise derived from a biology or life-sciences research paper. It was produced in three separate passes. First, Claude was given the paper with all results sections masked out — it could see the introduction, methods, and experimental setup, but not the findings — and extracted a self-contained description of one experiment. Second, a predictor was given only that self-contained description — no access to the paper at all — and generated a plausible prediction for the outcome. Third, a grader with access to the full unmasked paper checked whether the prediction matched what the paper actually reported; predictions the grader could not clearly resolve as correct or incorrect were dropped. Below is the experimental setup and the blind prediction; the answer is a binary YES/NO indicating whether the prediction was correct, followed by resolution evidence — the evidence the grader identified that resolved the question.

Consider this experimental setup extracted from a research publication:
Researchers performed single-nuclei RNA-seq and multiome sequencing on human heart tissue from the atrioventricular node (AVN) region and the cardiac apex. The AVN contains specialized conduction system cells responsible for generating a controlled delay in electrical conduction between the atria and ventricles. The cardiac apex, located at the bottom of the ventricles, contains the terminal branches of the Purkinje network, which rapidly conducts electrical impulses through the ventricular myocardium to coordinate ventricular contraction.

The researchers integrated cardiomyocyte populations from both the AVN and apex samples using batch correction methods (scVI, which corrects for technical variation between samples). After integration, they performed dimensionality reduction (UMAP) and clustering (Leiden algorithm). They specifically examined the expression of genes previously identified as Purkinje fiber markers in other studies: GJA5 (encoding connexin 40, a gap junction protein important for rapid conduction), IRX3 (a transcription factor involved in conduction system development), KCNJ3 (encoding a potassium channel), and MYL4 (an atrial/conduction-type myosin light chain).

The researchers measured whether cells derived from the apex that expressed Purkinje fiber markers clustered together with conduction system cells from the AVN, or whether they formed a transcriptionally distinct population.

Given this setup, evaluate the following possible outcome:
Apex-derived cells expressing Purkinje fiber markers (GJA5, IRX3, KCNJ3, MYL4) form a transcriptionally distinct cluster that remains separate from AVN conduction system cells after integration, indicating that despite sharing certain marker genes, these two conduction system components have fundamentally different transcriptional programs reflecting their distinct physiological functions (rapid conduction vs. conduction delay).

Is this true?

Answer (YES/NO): NO